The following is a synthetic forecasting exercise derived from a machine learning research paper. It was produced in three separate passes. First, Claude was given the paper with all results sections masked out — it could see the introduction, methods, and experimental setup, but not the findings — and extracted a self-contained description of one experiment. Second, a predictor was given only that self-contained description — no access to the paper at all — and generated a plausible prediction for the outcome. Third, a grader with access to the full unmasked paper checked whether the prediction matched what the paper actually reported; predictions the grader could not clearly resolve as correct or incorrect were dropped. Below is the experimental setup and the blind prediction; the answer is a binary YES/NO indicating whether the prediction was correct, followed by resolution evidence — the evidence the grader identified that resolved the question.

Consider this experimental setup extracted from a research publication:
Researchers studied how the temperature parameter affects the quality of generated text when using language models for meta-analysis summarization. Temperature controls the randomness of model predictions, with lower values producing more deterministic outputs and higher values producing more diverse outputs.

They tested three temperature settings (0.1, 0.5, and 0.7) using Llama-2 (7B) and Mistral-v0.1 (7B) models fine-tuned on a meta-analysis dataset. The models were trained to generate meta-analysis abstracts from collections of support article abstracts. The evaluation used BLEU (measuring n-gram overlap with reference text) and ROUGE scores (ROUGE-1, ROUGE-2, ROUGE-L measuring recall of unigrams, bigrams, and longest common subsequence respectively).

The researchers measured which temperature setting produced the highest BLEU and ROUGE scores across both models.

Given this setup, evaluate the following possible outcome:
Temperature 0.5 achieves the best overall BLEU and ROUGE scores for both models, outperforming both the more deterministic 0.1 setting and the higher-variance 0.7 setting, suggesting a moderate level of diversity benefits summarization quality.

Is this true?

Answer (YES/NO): NO